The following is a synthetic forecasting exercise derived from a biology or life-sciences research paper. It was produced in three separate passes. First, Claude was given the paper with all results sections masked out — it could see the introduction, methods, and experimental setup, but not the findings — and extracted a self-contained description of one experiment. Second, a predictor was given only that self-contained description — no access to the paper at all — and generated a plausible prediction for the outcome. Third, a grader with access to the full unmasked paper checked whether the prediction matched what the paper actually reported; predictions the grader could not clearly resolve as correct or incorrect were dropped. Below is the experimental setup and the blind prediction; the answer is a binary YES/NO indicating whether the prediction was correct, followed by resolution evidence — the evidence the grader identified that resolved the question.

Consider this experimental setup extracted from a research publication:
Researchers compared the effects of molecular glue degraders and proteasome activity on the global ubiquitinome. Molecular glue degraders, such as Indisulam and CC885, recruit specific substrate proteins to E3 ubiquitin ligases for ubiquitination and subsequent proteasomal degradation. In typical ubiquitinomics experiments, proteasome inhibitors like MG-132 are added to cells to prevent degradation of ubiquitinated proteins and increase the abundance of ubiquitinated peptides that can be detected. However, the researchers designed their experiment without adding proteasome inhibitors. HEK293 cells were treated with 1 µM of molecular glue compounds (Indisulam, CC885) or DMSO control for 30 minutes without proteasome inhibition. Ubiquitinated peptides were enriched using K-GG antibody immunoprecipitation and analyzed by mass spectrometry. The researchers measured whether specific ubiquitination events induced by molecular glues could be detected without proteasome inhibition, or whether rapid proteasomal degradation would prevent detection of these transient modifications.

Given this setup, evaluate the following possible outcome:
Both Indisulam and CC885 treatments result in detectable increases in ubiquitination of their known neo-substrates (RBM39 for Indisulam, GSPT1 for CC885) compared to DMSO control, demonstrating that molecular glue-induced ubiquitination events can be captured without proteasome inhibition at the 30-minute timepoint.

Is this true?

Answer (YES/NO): YES